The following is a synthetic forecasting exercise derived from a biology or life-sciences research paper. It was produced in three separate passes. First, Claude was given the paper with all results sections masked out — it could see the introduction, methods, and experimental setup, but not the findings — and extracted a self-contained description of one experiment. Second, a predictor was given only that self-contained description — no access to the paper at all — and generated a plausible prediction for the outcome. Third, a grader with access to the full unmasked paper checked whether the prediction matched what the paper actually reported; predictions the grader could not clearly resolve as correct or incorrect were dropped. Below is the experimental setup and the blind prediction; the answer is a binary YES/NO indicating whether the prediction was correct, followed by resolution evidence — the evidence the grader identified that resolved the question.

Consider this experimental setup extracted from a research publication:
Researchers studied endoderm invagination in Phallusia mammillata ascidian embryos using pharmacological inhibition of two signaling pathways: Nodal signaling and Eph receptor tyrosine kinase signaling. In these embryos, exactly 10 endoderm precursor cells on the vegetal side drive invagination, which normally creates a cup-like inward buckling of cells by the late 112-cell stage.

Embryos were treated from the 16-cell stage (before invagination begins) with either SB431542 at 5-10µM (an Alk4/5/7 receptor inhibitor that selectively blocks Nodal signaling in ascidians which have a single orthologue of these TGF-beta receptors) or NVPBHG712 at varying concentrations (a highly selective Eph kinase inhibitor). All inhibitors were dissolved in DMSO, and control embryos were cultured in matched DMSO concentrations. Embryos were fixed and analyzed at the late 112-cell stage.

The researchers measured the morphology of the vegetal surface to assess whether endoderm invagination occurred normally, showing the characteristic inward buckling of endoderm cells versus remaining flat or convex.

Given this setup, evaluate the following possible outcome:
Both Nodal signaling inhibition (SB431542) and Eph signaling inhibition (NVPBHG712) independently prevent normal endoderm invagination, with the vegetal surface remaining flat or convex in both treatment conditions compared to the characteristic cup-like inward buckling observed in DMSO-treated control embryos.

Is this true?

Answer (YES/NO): YES